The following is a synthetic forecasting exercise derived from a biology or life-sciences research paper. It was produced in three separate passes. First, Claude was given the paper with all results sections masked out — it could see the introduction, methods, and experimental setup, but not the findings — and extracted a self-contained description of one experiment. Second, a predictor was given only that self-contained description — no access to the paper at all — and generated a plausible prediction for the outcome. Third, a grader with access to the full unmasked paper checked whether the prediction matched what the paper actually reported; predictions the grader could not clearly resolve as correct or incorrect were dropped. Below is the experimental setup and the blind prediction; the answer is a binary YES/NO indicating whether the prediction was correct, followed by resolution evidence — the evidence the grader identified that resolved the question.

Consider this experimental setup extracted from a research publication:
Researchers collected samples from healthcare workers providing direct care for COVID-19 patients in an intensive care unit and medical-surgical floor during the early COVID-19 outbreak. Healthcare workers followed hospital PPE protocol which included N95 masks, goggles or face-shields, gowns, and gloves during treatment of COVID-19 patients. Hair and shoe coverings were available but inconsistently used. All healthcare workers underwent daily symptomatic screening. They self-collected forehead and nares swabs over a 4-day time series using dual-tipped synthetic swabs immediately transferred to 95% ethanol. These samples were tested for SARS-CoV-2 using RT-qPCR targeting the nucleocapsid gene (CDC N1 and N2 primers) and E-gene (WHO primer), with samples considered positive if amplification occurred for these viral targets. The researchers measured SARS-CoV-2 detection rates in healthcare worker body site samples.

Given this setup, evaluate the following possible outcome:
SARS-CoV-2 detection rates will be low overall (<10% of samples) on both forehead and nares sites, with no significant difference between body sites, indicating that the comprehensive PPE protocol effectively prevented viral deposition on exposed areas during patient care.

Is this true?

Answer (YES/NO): NO